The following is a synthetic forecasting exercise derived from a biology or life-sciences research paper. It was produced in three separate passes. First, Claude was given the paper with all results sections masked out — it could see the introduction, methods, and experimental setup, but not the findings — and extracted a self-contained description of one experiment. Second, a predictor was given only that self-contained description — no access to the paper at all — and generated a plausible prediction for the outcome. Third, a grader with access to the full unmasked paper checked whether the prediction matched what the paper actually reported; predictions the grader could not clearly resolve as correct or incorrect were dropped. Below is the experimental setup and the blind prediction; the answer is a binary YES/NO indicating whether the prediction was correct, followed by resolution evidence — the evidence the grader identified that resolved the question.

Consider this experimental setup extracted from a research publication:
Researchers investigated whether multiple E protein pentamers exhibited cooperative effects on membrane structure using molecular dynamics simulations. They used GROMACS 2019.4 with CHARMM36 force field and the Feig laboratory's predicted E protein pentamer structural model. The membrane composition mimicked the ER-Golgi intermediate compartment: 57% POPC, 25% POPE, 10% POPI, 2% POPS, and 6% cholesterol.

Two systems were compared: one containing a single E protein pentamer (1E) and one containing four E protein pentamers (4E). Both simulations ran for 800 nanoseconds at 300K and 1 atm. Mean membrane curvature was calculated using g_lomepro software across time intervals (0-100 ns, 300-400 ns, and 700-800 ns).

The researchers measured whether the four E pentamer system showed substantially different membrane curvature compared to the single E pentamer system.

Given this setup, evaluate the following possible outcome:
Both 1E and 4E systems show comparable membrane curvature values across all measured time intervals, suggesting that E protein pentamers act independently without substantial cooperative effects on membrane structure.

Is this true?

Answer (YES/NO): YES